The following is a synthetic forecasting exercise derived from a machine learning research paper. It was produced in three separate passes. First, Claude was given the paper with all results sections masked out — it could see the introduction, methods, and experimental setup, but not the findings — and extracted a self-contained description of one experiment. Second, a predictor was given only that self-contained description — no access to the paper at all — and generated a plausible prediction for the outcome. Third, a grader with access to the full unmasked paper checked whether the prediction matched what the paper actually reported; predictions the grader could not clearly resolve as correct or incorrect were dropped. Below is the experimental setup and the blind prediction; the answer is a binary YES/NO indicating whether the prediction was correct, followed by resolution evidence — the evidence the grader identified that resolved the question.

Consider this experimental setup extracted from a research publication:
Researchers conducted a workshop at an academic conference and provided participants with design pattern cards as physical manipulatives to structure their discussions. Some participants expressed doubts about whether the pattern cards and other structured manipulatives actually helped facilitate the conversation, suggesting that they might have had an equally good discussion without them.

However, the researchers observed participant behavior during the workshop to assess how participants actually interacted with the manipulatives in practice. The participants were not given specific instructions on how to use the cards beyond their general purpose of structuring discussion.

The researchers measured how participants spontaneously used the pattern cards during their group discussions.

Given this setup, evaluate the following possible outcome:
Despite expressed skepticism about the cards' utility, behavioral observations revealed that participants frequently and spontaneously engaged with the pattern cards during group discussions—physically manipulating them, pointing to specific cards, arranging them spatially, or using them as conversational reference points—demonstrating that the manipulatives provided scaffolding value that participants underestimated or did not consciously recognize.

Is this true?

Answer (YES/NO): NO